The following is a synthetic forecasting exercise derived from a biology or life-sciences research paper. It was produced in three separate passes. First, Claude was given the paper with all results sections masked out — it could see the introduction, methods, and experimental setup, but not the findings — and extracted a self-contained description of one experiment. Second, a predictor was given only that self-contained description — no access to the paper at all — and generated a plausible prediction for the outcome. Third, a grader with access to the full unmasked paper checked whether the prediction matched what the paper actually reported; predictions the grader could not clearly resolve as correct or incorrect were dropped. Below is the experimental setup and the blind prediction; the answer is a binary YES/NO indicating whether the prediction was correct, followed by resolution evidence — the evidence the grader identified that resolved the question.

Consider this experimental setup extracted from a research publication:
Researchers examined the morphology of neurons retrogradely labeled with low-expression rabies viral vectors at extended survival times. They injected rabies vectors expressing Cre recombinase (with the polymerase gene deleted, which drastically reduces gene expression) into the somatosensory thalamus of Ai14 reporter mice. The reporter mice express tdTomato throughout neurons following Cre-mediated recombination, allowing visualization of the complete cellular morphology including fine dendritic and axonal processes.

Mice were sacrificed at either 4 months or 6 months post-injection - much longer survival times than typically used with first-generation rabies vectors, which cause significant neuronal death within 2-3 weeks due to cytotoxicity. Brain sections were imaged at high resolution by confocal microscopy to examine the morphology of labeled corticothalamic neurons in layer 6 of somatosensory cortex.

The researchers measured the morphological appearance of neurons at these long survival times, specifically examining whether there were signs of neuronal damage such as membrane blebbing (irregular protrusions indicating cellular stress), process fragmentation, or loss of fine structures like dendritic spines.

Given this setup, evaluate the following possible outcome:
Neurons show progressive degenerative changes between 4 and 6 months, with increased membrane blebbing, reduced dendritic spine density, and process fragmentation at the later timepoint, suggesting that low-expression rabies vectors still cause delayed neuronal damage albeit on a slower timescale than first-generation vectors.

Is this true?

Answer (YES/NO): NO